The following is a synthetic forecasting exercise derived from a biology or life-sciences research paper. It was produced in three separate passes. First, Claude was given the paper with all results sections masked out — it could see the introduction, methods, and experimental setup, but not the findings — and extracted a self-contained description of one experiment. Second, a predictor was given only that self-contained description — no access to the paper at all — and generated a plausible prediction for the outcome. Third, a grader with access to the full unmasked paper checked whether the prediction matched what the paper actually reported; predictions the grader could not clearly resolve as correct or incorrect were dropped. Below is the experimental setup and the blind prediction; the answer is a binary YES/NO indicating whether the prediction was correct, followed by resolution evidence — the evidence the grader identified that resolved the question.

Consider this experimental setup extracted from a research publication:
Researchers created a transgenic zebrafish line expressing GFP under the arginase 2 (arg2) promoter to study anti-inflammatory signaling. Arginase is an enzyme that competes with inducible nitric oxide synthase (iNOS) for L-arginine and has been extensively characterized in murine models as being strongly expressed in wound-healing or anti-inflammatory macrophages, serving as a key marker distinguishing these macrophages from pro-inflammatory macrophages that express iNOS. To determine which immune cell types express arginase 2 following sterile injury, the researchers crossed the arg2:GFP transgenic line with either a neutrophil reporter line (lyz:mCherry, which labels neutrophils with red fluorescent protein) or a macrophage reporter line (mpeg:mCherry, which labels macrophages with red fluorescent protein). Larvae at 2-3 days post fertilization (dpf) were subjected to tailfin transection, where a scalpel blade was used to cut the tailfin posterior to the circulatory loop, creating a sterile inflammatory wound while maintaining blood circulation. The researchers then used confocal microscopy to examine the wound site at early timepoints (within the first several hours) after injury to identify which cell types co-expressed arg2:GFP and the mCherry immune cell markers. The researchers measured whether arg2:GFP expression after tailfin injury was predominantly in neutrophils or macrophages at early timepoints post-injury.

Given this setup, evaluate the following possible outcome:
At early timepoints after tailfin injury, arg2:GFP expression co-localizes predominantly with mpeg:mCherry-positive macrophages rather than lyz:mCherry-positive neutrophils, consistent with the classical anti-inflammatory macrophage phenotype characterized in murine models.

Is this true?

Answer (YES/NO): NO